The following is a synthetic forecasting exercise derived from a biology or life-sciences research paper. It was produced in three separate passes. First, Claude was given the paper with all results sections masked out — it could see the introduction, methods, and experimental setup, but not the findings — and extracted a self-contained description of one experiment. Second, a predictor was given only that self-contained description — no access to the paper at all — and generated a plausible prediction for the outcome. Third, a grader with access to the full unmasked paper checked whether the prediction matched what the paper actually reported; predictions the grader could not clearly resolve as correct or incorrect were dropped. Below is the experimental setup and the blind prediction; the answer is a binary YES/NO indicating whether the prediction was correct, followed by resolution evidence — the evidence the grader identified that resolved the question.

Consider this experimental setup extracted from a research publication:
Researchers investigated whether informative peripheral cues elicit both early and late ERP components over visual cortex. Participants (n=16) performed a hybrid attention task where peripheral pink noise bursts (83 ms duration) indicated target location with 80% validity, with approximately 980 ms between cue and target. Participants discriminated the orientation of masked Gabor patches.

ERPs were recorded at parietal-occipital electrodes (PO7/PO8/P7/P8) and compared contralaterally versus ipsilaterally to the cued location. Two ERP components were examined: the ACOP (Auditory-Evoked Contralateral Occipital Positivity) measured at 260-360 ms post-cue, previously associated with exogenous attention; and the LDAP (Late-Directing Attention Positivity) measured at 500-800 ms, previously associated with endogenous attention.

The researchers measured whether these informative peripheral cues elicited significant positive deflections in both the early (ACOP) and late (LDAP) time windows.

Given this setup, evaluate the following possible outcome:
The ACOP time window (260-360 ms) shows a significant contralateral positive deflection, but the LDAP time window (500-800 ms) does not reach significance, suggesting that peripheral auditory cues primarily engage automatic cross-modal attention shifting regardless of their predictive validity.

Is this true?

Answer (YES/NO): YES